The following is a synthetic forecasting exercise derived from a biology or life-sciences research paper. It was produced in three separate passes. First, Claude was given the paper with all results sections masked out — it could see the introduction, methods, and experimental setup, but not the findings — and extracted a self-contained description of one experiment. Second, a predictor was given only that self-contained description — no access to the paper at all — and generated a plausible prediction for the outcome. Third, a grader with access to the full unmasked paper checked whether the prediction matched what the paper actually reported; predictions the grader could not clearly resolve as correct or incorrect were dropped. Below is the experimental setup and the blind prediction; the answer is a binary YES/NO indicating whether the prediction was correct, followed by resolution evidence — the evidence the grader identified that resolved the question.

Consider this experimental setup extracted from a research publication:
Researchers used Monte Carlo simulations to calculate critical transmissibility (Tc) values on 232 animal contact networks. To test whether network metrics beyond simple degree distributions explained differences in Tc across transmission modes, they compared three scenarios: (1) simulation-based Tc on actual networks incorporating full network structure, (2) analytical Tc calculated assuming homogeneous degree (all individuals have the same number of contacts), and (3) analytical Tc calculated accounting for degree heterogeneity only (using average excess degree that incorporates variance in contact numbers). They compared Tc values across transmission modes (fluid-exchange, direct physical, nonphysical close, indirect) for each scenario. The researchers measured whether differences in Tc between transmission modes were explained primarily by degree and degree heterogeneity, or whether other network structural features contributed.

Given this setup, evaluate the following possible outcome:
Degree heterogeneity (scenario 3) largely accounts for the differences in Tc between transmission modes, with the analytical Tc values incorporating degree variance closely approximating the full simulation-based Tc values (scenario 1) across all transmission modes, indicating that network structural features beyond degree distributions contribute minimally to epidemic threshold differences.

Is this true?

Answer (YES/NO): YES